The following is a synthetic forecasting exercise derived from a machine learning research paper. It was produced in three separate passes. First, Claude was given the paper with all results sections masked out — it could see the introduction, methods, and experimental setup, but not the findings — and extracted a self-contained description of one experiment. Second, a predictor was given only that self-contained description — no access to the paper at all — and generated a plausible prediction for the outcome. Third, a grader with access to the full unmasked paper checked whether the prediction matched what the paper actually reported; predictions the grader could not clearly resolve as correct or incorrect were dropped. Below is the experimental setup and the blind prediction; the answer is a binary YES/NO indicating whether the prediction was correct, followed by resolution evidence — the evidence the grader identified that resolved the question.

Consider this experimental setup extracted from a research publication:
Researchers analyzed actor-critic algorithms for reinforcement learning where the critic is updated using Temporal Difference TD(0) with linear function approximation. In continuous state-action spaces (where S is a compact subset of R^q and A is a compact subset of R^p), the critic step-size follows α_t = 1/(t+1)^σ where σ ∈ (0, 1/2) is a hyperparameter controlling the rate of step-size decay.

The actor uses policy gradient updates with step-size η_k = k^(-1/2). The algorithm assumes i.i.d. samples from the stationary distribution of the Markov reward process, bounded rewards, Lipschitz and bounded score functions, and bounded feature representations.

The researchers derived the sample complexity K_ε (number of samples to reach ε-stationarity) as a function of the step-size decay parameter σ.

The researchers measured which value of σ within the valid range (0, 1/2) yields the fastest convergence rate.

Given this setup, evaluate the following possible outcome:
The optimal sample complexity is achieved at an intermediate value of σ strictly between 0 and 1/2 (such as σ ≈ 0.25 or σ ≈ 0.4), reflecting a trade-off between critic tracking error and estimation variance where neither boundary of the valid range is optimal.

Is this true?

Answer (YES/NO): NO